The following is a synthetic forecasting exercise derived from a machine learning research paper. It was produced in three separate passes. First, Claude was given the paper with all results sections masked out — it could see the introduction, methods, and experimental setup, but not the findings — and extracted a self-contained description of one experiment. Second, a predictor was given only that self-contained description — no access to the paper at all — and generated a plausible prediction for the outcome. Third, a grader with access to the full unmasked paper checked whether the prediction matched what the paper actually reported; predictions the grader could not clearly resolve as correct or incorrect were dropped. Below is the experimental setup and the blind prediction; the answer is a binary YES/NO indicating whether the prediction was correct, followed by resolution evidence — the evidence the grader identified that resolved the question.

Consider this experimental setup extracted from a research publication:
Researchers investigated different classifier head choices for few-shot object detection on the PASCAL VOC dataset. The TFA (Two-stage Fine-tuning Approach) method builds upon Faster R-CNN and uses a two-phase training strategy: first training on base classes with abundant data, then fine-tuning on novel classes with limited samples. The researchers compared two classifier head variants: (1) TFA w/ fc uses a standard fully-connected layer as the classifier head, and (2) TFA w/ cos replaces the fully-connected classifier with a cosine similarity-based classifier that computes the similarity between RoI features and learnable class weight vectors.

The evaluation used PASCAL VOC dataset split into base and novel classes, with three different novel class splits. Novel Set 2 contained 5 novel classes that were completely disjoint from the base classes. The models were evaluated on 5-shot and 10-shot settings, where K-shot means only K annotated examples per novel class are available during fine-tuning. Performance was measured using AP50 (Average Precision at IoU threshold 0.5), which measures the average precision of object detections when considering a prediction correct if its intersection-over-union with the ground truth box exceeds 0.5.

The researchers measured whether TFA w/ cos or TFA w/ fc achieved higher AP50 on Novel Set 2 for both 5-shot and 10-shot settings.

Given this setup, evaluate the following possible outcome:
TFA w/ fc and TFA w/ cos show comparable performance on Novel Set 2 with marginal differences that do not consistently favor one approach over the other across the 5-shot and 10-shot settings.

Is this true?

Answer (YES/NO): NO